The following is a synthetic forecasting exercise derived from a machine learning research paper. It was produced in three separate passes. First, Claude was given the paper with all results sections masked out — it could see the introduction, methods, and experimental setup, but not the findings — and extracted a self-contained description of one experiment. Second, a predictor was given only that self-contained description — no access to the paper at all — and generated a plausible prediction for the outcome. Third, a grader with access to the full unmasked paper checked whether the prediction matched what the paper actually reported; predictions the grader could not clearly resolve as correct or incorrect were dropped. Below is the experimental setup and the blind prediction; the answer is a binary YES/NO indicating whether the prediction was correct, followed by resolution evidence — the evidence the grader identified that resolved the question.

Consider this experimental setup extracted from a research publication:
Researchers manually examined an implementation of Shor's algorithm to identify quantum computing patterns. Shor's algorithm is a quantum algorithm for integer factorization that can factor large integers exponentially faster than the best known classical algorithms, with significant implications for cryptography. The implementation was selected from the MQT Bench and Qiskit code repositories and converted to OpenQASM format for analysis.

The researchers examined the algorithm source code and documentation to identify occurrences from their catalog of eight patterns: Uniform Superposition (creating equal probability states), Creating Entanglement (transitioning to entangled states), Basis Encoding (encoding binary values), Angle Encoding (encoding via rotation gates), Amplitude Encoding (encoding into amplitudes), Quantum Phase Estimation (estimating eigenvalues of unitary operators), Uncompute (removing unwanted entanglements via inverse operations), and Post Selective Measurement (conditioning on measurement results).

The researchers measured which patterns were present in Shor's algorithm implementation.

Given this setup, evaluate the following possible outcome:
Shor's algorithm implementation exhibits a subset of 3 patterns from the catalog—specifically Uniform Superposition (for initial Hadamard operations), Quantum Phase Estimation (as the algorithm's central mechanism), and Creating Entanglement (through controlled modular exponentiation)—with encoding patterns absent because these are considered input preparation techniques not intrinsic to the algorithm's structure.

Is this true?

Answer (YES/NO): YES